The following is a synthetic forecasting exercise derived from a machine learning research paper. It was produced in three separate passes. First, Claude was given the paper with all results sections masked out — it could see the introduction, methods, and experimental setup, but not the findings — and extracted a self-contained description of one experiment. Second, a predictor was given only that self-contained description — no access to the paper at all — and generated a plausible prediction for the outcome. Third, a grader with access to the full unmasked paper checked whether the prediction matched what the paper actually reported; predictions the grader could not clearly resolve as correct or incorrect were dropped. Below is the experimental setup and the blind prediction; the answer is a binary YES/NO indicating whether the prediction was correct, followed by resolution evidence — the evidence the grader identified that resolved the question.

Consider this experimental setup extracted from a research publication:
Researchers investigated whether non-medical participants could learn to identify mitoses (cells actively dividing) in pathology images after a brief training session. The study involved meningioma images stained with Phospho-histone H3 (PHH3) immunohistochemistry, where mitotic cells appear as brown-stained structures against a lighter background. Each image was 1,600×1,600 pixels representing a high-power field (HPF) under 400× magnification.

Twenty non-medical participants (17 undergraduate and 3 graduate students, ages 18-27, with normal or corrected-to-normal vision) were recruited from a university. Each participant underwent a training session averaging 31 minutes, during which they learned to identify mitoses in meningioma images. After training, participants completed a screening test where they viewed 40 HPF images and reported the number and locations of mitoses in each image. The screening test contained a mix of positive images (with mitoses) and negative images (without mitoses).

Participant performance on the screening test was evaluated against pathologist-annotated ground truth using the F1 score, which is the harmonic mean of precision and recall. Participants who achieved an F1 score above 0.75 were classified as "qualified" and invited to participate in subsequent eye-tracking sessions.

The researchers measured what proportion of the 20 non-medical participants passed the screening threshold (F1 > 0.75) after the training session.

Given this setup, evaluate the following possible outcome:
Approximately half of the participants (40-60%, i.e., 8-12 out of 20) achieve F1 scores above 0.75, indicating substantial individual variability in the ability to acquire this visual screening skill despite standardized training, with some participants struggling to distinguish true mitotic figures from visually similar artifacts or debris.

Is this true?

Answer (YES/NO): NO